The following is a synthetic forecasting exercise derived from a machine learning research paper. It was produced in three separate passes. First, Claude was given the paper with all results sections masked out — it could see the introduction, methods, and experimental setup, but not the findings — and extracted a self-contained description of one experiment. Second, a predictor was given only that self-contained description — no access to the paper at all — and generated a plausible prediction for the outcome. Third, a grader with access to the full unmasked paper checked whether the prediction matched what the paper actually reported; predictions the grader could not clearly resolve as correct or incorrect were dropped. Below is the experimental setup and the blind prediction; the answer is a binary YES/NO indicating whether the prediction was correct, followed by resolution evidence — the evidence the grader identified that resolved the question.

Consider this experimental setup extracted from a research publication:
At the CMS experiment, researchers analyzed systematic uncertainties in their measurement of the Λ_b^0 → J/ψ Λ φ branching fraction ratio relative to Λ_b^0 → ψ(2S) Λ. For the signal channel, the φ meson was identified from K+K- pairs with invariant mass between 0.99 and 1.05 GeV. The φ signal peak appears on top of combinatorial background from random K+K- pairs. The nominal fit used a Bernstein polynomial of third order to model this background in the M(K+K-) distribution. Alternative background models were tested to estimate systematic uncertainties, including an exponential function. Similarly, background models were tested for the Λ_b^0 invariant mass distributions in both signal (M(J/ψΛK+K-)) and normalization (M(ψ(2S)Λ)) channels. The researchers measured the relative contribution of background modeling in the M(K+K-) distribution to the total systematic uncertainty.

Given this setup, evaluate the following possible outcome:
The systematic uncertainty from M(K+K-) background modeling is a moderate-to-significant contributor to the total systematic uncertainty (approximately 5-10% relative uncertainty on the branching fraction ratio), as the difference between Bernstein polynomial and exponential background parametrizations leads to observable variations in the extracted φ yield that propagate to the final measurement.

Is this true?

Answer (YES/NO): NO